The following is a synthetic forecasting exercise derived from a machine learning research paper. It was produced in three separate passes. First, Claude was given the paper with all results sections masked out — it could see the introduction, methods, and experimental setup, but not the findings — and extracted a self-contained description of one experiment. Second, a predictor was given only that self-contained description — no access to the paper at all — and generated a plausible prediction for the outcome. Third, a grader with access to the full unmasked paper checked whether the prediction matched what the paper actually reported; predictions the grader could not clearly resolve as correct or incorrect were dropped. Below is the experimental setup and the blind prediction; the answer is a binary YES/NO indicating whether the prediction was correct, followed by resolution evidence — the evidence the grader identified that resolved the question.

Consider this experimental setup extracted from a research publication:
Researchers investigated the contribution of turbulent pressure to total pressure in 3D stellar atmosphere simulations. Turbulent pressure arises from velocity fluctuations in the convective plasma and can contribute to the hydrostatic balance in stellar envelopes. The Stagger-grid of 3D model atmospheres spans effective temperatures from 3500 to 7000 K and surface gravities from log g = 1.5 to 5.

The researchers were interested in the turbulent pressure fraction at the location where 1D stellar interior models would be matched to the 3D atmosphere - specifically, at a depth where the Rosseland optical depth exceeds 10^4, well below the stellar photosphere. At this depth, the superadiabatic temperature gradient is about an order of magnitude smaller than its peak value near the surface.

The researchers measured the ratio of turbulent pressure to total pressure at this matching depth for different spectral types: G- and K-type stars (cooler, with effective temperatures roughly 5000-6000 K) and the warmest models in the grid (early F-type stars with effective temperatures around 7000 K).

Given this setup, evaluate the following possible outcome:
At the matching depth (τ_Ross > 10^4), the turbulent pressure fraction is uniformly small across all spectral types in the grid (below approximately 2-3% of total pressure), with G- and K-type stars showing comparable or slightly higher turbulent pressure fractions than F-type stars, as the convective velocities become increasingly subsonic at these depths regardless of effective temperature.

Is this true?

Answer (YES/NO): NO